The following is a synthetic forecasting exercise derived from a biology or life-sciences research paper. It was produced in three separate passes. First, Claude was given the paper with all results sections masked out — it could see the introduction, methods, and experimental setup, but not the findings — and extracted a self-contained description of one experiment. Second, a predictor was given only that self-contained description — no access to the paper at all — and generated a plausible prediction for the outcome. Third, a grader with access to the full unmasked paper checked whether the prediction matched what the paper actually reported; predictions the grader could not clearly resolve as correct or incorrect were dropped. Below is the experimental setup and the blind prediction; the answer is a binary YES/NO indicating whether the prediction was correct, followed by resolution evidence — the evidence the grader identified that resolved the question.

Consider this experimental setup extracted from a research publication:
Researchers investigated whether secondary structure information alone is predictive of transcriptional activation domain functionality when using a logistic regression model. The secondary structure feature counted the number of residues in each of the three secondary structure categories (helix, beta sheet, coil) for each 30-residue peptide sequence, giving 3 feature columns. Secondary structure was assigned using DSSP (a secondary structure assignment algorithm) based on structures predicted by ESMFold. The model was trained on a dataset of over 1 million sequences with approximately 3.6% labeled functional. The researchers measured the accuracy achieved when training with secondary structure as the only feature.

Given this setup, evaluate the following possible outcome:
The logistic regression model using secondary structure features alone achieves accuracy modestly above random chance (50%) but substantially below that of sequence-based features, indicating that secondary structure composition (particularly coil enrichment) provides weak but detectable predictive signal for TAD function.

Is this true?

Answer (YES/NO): NO